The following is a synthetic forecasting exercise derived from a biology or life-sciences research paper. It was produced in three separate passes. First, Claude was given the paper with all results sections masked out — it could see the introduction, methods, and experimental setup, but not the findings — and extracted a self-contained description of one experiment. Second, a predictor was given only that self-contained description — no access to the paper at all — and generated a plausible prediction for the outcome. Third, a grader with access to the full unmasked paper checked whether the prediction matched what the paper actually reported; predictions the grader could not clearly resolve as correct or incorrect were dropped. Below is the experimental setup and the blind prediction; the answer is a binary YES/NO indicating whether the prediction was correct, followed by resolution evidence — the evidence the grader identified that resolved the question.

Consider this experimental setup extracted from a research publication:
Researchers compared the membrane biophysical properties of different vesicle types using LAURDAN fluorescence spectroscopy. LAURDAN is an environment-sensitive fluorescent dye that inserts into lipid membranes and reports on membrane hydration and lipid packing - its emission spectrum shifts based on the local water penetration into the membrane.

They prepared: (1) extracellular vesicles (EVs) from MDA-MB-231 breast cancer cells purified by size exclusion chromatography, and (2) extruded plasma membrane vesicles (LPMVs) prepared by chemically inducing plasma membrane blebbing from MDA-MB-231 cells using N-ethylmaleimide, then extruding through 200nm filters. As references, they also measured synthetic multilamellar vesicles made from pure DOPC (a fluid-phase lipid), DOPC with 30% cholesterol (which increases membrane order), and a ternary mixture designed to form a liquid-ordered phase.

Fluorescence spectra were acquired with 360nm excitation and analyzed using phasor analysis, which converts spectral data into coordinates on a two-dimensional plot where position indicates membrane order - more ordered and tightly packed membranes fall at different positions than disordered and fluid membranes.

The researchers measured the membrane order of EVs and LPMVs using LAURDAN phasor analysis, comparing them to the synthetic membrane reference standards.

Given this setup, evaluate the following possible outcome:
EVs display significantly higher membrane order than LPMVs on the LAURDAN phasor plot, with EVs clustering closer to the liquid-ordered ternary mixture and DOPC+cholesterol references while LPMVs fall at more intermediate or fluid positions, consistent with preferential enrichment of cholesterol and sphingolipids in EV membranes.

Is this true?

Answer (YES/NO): NO